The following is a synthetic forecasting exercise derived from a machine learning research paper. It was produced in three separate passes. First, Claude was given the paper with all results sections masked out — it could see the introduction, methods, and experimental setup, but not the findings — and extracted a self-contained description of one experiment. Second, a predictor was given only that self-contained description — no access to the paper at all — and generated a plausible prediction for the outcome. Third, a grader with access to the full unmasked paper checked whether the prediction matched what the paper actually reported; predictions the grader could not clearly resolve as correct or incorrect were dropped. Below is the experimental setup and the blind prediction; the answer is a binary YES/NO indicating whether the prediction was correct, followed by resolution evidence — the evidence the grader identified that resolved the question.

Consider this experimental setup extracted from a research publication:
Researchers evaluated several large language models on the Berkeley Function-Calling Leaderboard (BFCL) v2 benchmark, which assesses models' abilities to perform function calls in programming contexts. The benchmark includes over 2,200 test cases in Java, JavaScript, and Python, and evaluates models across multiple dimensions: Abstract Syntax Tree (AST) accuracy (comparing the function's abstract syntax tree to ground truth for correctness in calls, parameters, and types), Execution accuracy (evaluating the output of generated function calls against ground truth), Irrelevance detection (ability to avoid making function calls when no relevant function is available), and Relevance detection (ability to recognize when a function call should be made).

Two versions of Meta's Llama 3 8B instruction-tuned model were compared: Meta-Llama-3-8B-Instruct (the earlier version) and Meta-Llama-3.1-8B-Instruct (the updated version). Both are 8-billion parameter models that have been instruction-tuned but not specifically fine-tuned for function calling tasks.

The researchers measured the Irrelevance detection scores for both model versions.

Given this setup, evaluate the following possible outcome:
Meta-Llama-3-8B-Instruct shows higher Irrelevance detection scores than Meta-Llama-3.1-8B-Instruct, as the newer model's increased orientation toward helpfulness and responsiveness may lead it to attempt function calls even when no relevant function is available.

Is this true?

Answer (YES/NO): YES